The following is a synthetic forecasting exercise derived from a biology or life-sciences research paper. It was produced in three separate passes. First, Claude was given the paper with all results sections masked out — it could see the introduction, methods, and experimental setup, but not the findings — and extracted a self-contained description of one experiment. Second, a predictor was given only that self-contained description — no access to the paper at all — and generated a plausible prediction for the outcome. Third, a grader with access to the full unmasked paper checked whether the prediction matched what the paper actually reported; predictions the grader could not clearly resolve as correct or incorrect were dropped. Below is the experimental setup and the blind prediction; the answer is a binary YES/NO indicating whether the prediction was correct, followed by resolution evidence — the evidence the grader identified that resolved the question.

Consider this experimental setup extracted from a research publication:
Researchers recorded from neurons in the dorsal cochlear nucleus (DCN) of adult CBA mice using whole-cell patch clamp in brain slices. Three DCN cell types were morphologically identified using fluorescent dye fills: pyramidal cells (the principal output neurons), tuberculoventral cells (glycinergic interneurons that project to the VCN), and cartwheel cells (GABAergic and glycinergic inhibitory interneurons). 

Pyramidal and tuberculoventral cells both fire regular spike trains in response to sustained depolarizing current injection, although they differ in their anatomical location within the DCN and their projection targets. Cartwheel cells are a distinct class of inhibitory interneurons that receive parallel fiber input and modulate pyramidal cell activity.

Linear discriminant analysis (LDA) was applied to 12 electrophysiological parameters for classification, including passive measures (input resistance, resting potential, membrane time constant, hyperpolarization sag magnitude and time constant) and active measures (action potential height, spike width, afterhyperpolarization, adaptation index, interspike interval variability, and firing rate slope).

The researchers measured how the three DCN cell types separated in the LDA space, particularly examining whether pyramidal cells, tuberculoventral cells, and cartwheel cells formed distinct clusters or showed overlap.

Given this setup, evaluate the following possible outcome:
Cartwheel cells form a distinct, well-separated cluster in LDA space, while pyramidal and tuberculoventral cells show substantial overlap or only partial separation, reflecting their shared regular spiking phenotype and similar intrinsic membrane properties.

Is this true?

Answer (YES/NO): NO